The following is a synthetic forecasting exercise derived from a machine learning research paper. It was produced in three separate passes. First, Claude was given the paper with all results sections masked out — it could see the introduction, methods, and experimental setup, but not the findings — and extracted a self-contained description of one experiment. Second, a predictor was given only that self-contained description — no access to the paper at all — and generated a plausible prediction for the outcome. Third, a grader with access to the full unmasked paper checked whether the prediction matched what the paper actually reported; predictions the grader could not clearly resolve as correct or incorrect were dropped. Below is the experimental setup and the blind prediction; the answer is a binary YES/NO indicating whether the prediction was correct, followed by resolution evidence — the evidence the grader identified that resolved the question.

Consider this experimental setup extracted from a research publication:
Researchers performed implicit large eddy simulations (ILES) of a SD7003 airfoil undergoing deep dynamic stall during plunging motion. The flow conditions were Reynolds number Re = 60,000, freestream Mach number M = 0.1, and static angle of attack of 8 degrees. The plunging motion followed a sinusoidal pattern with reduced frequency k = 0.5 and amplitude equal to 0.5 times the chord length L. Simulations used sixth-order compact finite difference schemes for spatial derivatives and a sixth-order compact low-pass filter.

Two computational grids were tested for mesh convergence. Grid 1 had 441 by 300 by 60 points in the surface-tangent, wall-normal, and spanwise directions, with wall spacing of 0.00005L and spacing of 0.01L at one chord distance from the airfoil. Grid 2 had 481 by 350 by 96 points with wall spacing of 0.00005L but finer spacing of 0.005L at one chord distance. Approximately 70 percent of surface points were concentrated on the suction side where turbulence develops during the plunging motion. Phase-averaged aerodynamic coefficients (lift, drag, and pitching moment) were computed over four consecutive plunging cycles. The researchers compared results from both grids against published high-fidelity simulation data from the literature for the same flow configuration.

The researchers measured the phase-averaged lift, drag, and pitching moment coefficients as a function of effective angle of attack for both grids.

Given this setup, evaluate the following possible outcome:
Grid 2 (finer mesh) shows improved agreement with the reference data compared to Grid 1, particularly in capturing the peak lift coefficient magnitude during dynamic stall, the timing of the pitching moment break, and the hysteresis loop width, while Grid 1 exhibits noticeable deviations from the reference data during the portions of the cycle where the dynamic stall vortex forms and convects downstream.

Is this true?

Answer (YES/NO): NO